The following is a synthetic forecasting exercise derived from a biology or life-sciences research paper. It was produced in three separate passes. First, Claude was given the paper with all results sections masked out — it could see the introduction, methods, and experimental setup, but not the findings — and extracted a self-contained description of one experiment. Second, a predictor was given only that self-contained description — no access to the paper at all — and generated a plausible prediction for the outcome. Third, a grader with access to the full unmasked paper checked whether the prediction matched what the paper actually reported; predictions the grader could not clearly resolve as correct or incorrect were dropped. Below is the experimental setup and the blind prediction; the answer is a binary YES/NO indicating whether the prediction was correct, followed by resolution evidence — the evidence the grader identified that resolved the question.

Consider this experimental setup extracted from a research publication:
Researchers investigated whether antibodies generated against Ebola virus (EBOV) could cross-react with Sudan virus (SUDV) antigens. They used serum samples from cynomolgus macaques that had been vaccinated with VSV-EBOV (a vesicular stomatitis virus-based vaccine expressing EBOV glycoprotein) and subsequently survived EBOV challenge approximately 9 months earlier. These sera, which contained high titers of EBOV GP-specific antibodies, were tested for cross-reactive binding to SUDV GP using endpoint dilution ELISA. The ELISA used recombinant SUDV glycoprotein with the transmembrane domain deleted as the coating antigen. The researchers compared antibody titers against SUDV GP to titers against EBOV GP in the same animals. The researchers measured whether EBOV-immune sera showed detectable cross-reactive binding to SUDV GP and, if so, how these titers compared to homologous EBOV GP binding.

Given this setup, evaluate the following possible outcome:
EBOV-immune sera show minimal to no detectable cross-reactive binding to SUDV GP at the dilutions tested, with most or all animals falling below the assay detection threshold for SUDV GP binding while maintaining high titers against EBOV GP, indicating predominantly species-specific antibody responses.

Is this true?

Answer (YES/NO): NO